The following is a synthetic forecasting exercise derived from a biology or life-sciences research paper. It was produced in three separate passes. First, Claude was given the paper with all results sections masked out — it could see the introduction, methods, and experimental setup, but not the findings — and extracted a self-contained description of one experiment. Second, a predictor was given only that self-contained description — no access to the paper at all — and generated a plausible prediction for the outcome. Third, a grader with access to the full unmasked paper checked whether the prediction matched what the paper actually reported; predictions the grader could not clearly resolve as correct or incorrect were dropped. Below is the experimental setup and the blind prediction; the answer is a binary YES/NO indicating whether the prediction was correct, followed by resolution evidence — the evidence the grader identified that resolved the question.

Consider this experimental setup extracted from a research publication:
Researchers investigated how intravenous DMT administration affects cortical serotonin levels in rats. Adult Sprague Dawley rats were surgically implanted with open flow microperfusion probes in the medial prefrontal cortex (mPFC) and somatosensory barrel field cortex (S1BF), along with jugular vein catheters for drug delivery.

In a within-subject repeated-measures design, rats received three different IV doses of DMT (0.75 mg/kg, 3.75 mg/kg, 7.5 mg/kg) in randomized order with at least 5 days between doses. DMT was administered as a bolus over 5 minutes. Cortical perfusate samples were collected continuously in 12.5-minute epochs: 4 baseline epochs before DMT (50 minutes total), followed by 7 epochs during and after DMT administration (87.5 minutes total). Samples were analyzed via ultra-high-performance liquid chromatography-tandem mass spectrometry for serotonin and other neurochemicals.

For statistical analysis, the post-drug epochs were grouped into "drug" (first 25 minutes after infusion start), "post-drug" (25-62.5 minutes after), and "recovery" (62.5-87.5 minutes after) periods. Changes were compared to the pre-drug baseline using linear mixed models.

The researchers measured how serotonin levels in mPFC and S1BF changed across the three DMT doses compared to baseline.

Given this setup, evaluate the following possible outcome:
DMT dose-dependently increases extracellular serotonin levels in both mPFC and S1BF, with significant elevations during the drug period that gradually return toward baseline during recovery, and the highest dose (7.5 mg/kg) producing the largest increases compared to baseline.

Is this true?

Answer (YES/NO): NO